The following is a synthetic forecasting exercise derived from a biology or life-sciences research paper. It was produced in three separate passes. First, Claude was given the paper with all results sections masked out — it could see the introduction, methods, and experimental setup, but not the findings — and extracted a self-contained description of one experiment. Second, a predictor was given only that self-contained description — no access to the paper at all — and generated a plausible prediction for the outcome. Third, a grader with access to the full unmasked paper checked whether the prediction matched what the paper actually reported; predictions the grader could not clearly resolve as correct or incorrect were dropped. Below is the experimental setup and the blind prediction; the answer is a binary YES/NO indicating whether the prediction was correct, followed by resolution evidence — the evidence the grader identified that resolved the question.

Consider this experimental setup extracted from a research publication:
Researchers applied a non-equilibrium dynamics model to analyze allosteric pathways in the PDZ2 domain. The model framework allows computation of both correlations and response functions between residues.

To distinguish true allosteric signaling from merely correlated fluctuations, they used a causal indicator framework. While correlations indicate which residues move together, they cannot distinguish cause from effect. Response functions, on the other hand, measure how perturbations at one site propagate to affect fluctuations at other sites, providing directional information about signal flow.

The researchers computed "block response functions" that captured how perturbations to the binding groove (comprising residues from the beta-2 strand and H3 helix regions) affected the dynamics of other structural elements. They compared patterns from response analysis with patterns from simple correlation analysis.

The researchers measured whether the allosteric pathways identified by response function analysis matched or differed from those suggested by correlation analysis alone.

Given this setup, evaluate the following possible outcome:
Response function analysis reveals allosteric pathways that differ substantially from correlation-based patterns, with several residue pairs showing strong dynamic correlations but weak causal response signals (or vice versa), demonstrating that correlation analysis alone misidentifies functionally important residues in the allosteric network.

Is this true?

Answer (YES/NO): YES